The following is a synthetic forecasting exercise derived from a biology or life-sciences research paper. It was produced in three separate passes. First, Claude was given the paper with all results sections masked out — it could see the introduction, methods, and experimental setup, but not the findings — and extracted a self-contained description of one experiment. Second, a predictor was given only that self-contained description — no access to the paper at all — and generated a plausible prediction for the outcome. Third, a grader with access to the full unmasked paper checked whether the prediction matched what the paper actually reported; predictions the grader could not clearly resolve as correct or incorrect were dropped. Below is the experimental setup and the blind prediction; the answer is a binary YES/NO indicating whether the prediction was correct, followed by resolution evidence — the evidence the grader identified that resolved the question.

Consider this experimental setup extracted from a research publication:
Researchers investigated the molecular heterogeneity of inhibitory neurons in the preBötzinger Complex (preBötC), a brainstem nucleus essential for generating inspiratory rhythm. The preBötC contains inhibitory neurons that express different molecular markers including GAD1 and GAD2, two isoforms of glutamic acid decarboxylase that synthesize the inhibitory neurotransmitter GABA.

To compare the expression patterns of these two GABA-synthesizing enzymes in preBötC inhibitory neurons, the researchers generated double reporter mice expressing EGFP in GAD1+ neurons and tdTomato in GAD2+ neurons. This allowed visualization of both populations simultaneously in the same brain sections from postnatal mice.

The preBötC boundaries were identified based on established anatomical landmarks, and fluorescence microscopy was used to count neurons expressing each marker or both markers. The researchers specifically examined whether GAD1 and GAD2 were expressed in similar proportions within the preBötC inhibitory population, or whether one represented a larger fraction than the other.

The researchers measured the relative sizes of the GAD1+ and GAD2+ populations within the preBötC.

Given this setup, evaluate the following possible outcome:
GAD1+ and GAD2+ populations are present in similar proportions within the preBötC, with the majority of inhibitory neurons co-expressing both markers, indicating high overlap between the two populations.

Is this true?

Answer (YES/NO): NO